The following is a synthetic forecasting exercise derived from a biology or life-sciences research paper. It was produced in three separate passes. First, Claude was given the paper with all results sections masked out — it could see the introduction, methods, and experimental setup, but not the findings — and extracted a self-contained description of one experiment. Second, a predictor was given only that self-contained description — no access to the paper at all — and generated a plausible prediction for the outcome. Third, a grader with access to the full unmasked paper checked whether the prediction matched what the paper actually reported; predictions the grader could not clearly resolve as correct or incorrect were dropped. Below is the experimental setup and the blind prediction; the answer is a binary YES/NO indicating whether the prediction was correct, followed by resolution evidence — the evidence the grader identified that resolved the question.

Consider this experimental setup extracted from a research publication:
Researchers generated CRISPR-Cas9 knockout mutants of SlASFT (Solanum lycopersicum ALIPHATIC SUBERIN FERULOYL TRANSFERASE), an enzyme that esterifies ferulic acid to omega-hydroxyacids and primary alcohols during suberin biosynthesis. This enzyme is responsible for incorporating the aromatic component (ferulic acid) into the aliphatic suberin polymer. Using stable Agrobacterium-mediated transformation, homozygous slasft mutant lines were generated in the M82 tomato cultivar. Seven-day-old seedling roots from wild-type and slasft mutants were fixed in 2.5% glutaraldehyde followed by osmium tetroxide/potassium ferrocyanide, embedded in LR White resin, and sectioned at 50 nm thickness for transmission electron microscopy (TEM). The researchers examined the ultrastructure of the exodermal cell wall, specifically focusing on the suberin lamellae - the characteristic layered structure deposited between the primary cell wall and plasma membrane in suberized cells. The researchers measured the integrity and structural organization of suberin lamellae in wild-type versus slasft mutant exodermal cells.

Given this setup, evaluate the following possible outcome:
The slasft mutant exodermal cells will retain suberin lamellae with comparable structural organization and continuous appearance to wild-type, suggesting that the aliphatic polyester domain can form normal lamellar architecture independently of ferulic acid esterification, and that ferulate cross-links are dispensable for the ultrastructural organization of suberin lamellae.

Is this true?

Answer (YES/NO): NO